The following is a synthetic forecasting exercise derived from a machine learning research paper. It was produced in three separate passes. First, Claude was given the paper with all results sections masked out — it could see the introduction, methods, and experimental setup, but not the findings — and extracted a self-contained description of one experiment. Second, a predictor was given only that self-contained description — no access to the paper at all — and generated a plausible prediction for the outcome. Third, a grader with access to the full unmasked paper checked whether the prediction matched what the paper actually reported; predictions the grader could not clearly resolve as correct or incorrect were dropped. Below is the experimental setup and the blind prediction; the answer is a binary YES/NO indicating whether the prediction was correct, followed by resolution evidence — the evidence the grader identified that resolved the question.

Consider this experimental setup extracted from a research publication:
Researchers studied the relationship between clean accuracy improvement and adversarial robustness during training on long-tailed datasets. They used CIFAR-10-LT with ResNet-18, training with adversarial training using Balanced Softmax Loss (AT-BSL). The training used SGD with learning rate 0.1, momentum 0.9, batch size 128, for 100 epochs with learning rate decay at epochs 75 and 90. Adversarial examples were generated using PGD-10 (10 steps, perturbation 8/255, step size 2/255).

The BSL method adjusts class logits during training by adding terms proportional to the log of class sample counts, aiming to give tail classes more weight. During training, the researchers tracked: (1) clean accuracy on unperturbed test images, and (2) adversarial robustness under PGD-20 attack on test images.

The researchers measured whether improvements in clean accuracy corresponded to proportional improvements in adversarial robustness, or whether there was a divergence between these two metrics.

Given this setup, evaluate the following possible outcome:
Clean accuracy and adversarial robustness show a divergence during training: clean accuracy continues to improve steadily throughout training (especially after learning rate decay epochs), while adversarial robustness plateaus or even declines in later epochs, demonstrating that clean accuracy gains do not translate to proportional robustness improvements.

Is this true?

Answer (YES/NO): YES